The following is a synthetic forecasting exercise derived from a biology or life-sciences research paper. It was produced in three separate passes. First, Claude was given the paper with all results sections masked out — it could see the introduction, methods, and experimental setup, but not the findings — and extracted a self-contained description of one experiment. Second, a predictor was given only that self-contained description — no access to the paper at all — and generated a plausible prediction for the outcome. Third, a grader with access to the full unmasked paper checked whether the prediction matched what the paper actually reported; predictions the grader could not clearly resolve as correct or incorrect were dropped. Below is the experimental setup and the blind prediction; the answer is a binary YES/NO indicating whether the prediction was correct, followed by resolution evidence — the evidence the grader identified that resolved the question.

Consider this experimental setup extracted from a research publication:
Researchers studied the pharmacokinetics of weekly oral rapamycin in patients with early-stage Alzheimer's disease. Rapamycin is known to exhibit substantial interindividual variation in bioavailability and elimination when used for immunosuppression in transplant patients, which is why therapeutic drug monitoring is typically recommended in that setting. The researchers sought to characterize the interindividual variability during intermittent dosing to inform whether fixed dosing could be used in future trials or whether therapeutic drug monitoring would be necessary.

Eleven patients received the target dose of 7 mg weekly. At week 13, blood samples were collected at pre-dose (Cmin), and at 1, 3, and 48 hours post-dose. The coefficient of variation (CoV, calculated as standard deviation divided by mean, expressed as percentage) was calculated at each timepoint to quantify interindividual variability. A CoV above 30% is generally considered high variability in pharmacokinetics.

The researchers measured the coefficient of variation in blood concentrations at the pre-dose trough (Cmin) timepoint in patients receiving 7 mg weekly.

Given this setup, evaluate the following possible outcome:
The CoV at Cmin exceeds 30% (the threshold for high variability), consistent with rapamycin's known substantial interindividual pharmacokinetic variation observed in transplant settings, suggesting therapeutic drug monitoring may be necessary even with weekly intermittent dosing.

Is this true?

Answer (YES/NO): NO